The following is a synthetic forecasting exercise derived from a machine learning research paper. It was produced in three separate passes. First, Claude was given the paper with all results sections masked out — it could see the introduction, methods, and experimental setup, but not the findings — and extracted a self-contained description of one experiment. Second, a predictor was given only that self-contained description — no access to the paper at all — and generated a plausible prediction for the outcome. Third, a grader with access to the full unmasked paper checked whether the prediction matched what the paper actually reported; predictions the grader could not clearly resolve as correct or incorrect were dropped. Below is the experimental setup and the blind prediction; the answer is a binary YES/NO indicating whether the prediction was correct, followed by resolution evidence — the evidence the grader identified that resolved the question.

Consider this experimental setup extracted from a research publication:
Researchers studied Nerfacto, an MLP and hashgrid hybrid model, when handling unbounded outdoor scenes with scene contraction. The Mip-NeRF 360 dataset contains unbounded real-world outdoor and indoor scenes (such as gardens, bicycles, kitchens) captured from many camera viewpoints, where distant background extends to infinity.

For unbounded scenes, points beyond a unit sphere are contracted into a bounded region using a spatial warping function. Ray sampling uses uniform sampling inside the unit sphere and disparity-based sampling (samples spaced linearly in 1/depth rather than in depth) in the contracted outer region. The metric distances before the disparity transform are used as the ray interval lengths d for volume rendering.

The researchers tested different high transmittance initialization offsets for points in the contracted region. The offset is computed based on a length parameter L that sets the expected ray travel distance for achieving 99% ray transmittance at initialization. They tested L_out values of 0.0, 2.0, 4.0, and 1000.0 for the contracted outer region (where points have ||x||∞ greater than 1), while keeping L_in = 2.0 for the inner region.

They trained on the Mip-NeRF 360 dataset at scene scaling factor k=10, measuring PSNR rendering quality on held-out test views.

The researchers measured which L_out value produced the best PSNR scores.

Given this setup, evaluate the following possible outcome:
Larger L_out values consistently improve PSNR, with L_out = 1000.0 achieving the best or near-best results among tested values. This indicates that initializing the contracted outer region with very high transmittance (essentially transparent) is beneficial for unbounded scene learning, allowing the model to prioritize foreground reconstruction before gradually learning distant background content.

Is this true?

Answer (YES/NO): NO